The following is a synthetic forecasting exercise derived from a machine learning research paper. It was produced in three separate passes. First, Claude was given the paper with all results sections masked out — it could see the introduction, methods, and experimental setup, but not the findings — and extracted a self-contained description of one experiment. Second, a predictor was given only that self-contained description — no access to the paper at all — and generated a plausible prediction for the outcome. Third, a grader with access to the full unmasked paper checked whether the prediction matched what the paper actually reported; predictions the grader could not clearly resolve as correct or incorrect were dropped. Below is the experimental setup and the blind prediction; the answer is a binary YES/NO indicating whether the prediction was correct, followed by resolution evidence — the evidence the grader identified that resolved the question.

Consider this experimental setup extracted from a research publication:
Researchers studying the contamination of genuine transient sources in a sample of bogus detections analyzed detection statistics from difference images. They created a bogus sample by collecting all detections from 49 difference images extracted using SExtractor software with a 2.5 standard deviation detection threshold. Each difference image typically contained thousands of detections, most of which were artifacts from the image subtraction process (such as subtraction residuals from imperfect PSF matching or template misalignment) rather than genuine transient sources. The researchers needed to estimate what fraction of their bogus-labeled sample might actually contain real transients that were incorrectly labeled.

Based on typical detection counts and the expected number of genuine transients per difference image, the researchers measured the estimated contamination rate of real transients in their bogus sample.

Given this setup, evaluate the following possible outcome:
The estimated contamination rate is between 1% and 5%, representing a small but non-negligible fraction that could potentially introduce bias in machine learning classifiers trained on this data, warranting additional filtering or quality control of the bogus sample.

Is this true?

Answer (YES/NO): NO